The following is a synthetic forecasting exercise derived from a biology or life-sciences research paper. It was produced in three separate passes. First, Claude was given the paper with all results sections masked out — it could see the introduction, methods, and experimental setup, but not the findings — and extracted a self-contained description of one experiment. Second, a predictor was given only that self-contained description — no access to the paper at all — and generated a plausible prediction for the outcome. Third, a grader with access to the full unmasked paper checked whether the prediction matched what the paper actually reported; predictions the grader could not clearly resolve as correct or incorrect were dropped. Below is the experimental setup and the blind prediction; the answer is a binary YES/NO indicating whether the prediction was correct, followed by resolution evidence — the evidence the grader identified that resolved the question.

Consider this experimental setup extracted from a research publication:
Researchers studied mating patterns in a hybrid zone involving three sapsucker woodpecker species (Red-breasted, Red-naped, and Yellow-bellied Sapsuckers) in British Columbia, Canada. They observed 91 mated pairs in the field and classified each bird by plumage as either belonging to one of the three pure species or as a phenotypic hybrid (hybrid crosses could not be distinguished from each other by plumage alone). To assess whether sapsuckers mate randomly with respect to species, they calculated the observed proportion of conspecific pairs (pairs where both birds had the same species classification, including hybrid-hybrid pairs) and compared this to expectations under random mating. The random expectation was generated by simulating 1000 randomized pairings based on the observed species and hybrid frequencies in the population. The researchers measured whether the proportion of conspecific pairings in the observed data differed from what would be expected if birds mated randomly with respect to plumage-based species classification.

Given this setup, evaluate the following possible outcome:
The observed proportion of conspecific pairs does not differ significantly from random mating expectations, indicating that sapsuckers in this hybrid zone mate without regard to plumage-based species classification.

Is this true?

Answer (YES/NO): NO